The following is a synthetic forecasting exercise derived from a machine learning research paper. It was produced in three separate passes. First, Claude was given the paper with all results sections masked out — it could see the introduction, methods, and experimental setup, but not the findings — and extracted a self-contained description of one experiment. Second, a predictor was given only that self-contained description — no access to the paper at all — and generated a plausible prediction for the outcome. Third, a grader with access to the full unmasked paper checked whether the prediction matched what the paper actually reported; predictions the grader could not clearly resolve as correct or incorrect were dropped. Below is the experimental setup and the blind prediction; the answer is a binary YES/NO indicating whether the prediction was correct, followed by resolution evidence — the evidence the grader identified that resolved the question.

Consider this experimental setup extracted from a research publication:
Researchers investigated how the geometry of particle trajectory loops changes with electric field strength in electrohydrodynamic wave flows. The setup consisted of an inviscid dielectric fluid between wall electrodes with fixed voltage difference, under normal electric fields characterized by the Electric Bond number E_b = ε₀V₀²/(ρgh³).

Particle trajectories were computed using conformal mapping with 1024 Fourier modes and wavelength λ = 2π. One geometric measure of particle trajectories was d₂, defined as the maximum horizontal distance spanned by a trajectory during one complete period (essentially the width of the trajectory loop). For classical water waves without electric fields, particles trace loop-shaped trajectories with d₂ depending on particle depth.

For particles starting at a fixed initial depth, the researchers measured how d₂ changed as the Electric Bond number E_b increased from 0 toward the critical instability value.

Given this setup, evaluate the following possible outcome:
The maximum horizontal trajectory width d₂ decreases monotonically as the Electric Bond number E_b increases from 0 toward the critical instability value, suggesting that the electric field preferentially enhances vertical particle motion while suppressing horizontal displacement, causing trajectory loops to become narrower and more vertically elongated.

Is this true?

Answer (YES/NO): NO